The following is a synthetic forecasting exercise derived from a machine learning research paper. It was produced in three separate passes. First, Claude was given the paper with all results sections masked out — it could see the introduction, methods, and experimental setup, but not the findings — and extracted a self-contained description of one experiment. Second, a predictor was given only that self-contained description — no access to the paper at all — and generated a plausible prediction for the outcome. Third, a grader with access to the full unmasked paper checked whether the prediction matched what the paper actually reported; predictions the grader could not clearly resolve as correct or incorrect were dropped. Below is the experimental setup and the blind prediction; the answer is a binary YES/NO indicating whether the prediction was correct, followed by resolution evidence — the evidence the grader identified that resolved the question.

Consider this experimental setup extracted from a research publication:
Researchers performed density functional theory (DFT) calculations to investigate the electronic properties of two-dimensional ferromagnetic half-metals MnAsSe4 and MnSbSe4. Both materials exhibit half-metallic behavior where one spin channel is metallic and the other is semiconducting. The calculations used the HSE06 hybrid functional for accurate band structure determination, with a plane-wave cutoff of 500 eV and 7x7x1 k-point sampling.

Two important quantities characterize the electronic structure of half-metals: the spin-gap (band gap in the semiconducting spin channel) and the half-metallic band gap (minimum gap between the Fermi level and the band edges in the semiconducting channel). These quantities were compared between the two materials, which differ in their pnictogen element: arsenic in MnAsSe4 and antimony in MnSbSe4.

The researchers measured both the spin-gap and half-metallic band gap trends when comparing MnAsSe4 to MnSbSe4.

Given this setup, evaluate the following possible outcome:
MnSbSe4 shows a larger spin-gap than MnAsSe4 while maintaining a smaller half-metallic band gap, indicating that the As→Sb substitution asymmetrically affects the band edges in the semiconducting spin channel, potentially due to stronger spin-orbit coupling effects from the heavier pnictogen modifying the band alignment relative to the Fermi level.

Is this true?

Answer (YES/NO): NO